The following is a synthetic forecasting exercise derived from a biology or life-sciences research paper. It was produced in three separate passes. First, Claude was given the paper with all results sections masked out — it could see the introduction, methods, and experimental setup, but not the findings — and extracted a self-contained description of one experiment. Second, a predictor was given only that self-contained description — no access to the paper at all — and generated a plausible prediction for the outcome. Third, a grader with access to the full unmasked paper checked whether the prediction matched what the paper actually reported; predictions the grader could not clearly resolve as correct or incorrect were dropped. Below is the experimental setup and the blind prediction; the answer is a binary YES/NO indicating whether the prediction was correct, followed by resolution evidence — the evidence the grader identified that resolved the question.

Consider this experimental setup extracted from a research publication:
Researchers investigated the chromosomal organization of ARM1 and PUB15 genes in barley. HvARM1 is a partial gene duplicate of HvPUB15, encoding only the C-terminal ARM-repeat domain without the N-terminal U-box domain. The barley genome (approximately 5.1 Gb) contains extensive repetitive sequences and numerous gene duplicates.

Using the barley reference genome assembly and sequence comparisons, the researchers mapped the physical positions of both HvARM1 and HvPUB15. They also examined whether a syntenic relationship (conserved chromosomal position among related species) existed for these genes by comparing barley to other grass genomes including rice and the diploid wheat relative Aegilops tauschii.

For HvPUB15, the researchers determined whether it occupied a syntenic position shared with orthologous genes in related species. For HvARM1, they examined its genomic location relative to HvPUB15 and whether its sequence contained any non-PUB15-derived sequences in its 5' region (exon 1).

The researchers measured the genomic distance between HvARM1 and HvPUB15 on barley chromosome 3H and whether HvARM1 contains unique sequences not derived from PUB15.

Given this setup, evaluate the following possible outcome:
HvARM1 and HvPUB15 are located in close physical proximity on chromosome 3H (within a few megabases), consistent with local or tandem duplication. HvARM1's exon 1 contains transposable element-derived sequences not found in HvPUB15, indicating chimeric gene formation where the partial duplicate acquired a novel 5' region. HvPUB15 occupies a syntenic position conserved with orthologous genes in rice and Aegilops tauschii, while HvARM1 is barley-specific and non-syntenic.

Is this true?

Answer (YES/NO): NO